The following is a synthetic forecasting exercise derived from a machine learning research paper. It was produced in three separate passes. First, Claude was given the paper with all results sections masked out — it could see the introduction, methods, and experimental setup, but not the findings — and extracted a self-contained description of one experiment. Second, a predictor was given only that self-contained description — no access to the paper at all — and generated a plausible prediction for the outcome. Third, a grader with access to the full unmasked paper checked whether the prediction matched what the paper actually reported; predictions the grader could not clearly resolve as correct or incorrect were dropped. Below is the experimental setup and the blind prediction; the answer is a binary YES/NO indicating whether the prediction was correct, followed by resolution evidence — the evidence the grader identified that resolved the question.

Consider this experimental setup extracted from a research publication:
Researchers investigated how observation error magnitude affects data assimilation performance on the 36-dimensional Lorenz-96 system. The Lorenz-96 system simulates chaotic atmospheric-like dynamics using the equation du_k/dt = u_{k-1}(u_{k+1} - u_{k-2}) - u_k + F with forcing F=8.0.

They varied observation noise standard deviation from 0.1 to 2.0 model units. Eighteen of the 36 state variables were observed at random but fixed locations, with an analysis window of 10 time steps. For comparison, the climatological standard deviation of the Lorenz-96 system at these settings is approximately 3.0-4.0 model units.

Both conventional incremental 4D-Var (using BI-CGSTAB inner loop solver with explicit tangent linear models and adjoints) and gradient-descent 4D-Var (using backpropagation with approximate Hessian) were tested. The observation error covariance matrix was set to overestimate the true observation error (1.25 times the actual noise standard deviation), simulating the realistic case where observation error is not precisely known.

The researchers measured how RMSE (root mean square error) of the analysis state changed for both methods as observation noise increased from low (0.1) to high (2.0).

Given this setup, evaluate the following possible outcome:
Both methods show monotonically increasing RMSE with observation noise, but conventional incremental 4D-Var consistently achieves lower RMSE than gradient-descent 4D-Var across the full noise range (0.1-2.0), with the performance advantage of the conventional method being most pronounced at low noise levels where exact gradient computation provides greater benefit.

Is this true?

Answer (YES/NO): NO